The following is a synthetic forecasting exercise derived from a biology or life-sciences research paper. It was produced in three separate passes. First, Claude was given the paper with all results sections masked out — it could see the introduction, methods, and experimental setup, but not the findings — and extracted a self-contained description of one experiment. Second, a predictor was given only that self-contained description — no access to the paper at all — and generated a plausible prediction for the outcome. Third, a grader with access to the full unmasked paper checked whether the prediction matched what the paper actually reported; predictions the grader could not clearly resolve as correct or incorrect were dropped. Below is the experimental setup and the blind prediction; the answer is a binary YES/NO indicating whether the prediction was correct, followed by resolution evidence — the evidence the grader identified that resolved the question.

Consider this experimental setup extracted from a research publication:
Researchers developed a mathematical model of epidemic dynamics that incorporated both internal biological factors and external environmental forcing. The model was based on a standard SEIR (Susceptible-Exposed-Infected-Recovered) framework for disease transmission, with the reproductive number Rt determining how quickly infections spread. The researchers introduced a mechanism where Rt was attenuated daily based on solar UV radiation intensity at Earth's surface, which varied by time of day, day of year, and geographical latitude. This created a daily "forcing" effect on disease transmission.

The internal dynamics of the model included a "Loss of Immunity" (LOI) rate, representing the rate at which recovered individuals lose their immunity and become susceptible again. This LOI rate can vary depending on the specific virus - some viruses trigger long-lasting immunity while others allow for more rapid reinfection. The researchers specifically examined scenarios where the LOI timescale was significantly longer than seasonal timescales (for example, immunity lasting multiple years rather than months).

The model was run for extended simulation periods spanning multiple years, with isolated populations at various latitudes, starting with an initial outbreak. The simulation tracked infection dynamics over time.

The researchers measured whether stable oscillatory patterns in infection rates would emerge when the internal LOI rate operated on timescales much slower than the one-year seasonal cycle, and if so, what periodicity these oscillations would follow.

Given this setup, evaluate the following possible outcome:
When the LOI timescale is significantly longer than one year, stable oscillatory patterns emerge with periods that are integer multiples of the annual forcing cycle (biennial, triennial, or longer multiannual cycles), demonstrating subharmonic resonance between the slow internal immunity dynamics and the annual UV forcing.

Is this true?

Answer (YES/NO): NO